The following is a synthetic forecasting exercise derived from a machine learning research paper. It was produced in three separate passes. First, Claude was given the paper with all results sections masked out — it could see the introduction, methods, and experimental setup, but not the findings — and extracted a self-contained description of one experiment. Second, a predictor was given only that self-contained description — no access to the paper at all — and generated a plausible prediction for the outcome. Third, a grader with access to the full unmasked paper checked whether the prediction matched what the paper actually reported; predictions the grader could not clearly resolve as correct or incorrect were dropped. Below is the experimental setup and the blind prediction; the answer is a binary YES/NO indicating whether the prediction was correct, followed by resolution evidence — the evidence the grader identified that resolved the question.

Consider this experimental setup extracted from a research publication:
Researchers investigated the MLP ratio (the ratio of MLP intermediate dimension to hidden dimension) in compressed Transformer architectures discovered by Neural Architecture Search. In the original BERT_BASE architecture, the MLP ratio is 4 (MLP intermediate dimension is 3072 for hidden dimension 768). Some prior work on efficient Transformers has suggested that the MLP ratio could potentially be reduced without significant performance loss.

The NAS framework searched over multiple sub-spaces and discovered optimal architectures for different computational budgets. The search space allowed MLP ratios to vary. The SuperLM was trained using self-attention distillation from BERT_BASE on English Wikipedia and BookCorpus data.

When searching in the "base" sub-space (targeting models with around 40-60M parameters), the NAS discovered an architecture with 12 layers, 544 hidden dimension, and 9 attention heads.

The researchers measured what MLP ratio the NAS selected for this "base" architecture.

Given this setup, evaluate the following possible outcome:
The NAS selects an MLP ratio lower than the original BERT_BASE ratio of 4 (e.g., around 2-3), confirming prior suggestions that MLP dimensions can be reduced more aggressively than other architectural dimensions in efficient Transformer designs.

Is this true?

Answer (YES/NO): YES